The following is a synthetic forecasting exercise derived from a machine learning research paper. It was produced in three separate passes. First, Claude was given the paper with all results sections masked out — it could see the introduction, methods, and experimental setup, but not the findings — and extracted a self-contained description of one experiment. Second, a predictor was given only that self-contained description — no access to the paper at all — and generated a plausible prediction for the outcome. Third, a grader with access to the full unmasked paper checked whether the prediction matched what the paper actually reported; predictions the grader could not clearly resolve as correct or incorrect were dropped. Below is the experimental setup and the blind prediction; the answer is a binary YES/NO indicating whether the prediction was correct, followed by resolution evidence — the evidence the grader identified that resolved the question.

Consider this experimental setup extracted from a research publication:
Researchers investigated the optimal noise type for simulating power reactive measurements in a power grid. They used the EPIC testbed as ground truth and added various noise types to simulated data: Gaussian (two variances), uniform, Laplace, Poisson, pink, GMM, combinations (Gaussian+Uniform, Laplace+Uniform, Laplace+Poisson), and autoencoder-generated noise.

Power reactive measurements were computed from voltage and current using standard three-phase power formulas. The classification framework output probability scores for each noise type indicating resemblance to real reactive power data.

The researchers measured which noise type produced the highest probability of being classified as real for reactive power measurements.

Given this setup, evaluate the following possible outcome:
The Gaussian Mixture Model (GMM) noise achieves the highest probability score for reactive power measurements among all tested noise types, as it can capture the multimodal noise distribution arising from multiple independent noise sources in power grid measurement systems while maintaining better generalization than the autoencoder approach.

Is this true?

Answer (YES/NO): NO